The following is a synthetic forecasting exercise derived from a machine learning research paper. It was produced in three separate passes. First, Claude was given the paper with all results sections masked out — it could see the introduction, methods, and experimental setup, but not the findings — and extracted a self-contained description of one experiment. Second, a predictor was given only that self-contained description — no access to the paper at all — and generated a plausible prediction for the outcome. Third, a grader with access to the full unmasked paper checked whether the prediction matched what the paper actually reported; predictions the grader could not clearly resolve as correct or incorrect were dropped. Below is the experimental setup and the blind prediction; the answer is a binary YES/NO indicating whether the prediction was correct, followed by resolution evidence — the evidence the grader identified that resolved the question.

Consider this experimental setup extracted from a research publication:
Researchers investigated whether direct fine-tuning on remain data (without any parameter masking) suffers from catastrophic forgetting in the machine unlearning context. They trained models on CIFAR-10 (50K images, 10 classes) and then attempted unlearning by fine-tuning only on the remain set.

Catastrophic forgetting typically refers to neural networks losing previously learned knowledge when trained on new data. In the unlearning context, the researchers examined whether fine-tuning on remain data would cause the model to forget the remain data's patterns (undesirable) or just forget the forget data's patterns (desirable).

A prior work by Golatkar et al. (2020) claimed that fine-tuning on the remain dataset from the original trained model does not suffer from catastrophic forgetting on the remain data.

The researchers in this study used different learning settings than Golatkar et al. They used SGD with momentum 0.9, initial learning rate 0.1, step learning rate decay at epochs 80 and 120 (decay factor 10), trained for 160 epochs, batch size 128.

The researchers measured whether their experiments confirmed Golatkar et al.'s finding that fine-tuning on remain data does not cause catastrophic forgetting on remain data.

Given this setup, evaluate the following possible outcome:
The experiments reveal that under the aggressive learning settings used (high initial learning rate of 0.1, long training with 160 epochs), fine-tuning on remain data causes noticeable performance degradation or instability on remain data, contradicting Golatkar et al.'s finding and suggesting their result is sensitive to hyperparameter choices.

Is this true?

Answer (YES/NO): YES